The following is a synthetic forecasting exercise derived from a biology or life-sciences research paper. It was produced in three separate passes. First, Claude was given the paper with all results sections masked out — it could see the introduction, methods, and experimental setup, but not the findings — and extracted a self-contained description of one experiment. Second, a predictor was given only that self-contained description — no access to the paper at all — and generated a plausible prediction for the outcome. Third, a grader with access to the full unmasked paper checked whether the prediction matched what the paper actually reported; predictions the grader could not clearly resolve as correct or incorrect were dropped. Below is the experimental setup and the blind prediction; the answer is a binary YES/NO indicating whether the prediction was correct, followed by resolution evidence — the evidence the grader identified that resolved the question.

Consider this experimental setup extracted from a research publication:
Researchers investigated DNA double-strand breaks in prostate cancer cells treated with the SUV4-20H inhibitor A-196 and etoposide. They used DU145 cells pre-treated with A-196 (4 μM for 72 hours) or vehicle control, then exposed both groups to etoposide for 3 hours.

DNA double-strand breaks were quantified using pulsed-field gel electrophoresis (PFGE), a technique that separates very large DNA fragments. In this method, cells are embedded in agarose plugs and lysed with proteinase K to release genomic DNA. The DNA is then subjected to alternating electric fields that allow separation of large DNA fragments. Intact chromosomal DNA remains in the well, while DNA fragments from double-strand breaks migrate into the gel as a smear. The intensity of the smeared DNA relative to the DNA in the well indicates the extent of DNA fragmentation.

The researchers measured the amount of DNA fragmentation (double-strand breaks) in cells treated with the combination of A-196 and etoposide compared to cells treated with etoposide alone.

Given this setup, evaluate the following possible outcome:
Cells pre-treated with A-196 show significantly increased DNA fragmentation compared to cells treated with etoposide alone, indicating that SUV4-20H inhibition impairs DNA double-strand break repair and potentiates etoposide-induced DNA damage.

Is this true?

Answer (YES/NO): YES